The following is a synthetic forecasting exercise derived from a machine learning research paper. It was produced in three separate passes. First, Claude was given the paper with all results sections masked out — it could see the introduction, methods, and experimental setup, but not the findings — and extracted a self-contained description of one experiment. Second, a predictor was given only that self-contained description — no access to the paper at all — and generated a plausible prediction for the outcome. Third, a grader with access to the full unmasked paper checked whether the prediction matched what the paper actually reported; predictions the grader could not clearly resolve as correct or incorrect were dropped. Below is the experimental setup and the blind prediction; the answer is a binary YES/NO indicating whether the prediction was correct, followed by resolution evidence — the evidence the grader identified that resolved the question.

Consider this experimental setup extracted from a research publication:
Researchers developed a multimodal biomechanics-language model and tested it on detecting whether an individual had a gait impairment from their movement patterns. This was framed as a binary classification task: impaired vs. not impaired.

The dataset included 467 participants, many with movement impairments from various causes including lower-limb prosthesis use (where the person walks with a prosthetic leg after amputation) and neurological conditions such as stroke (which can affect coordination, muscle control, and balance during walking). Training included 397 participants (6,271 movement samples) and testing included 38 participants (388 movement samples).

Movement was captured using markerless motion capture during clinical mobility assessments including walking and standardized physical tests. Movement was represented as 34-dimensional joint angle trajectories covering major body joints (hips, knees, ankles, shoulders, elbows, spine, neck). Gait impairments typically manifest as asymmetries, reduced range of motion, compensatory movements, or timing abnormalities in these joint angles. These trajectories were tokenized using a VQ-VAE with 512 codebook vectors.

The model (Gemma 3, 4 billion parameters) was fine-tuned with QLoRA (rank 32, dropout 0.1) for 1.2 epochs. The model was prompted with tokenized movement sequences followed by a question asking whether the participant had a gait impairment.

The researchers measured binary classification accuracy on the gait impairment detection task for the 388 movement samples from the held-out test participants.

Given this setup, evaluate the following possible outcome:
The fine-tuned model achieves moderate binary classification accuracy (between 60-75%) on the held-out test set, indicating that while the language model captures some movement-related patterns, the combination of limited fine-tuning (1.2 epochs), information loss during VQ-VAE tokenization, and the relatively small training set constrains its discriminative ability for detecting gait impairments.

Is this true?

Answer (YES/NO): NO